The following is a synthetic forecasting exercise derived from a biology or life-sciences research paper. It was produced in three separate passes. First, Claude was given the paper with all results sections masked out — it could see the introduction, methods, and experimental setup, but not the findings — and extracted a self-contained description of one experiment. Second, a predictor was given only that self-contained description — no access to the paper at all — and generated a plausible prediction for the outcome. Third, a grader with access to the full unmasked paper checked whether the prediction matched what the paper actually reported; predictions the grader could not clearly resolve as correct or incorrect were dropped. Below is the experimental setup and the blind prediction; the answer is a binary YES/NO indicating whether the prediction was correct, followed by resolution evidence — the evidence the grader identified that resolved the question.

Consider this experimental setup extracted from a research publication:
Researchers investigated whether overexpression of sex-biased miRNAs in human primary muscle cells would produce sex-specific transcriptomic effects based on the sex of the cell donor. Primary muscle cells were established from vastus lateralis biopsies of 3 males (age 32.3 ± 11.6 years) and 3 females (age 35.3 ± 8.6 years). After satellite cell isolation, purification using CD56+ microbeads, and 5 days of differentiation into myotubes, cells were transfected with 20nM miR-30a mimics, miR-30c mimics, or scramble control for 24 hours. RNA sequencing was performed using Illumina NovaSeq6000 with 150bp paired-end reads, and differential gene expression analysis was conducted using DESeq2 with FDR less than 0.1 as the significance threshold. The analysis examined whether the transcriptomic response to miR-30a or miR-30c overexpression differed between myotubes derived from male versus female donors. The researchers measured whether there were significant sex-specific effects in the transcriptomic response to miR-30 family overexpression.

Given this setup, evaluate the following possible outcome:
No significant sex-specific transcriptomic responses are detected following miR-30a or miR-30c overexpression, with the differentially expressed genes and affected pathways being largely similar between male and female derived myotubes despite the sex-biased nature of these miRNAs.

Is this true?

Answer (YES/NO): NO